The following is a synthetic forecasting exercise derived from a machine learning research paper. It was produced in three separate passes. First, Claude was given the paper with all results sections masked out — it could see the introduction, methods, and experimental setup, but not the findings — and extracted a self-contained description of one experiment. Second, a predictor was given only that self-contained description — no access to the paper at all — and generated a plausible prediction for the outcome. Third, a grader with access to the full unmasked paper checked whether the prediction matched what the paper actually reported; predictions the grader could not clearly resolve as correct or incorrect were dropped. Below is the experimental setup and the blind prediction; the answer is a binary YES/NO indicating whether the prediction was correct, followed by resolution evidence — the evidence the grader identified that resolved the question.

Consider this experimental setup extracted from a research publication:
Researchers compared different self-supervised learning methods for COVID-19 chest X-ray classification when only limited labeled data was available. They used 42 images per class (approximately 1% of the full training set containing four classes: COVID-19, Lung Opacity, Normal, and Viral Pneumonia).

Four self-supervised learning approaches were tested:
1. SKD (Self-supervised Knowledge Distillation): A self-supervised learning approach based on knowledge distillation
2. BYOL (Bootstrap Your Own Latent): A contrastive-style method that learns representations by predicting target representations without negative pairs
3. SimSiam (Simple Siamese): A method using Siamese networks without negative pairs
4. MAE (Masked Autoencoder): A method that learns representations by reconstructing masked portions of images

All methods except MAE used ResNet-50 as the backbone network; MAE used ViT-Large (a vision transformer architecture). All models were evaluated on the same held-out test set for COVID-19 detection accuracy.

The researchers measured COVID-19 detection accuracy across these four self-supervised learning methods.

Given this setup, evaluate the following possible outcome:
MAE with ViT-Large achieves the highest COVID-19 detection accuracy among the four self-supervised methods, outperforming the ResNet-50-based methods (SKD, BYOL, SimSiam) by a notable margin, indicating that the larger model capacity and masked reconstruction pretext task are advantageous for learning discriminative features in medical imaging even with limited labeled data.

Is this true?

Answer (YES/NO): NO